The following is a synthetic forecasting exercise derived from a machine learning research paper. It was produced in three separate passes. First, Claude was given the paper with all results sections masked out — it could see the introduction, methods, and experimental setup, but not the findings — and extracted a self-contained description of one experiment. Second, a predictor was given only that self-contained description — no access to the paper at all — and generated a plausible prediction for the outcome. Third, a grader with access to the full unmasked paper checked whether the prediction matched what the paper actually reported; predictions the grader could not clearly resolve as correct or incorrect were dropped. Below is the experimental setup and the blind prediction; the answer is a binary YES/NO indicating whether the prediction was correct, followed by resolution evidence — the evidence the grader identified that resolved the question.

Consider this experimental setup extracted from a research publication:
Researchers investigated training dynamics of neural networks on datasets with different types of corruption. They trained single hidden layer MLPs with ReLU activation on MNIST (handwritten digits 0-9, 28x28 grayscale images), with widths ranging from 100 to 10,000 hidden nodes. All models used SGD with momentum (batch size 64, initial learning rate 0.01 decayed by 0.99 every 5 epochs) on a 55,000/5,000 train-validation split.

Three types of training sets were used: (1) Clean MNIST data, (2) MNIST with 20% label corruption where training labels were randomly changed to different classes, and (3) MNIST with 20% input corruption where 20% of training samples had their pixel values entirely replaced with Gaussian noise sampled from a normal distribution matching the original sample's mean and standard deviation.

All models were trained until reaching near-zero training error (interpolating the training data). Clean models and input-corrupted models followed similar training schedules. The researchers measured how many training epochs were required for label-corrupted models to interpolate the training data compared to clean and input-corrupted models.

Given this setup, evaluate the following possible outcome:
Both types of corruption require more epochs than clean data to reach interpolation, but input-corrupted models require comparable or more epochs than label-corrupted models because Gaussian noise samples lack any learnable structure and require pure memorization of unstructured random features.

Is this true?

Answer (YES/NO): NO